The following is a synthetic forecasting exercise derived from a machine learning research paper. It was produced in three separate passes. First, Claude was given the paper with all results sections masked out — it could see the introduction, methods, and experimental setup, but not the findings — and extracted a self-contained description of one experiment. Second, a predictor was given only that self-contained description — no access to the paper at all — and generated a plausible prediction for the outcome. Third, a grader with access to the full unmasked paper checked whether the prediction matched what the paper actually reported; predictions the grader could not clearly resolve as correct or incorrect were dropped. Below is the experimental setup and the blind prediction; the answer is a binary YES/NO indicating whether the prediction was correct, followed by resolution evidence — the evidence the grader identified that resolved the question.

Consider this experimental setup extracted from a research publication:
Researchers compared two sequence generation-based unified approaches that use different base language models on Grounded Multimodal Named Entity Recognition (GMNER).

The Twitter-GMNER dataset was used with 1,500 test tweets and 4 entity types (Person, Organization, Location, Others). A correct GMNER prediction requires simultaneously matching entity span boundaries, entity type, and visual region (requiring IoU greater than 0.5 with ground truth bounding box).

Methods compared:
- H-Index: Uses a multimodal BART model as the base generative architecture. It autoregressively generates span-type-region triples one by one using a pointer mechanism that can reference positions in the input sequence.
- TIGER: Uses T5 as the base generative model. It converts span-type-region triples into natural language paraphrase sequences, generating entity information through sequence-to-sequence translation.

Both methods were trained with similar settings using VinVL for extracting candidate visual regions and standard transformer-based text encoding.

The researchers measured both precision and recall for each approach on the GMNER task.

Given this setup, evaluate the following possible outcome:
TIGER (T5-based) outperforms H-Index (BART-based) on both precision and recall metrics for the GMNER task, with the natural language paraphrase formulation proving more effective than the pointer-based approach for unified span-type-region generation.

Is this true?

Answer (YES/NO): NO